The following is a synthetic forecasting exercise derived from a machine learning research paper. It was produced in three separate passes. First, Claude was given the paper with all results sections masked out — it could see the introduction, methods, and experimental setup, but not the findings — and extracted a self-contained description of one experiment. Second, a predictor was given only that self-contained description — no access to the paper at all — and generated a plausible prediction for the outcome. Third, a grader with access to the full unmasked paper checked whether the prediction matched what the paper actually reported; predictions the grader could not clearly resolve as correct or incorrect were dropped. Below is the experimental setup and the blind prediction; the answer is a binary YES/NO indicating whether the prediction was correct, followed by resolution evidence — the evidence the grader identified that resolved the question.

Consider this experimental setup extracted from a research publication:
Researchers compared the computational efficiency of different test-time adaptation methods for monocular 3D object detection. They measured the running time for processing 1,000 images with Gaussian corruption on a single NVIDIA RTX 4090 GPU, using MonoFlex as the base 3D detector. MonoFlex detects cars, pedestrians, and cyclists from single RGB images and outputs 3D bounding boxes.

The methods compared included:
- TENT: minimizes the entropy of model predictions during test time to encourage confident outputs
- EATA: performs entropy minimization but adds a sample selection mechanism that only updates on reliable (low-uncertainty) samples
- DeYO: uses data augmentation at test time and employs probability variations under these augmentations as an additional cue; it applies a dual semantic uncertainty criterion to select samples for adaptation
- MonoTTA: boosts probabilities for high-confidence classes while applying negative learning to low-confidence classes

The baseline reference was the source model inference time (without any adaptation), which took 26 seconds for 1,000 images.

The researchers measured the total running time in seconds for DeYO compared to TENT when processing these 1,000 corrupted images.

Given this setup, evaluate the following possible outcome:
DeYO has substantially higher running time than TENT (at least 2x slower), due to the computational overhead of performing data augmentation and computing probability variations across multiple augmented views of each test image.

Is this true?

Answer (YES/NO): YES